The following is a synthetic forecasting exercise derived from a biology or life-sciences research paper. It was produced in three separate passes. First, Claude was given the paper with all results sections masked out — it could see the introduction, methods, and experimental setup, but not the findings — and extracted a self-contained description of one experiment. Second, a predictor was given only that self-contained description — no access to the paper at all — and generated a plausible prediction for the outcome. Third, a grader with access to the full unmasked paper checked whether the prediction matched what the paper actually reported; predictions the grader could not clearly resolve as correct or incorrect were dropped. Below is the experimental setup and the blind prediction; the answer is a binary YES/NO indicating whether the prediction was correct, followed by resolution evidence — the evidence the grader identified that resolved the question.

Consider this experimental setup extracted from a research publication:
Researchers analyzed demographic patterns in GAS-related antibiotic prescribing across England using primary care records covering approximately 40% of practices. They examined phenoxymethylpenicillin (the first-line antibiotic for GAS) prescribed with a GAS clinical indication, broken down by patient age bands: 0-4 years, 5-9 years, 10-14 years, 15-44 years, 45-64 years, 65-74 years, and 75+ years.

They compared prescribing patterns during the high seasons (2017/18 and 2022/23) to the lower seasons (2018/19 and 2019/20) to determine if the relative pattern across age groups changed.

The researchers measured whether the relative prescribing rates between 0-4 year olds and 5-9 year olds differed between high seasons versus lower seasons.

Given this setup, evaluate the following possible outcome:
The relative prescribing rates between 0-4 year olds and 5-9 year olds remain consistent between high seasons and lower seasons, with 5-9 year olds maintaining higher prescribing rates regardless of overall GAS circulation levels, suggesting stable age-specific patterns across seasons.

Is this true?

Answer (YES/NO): NO